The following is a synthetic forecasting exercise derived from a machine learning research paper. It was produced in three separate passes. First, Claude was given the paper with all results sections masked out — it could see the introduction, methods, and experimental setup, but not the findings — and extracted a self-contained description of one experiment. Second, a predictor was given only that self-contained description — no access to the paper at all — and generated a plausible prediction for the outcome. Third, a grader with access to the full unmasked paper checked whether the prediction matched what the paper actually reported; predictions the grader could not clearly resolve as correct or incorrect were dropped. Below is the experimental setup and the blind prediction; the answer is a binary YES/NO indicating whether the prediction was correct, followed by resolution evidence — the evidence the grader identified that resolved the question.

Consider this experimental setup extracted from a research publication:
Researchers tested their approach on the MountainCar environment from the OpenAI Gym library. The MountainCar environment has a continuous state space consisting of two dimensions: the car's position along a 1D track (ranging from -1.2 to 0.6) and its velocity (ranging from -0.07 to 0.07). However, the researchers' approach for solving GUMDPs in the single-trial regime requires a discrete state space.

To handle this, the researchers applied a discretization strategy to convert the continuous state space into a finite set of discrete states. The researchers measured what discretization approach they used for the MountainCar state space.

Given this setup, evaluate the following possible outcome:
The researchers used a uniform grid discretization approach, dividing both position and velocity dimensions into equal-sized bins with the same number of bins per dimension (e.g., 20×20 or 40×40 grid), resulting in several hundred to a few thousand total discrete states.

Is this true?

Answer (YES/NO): NO